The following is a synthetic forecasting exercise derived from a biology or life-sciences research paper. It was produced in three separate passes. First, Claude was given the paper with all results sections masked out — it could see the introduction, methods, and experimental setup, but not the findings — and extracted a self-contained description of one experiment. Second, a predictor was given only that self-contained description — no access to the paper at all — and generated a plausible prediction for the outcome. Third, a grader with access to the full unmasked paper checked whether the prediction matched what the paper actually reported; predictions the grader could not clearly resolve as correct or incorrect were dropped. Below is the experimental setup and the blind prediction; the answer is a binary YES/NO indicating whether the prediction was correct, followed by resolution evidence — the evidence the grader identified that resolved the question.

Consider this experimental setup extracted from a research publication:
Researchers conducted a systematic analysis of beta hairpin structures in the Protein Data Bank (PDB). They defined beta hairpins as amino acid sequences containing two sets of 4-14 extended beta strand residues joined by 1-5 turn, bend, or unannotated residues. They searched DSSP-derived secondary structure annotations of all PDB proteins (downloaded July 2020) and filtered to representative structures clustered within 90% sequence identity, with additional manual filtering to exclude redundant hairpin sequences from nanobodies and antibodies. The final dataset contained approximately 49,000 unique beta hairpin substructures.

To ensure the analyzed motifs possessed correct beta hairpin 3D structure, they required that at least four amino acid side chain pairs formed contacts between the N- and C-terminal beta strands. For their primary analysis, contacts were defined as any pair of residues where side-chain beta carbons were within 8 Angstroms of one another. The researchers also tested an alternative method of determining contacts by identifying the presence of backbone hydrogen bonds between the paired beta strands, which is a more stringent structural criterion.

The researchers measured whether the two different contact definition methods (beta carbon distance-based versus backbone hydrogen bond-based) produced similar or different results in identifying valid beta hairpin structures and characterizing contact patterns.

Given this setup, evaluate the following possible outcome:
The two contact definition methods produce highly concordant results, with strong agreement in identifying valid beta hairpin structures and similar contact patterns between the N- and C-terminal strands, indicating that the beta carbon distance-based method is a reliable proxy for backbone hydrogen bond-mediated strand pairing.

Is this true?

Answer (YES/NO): YES